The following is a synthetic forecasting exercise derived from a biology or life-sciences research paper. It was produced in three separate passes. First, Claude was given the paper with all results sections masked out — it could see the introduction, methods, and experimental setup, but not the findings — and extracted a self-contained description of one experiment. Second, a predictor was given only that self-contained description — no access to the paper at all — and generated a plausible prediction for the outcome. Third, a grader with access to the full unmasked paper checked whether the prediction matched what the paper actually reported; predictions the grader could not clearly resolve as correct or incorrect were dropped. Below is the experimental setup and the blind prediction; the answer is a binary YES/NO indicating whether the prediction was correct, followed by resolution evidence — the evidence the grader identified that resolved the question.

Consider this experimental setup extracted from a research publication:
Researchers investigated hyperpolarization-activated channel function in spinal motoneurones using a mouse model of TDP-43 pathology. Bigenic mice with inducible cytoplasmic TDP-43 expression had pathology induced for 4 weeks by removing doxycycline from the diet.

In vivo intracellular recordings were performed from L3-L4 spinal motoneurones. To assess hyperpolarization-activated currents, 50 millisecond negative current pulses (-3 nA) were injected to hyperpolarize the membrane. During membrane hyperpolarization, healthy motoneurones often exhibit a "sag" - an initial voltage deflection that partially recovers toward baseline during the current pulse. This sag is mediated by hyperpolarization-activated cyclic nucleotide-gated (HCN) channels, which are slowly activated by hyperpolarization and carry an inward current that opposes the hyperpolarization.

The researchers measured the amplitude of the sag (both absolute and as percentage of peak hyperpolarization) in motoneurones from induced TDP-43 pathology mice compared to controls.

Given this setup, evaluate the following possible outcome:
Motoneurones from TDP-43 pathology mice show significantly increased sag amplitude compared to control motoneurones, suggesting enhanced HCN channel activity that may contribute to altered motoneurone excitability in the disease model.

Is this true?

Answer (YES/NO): NO